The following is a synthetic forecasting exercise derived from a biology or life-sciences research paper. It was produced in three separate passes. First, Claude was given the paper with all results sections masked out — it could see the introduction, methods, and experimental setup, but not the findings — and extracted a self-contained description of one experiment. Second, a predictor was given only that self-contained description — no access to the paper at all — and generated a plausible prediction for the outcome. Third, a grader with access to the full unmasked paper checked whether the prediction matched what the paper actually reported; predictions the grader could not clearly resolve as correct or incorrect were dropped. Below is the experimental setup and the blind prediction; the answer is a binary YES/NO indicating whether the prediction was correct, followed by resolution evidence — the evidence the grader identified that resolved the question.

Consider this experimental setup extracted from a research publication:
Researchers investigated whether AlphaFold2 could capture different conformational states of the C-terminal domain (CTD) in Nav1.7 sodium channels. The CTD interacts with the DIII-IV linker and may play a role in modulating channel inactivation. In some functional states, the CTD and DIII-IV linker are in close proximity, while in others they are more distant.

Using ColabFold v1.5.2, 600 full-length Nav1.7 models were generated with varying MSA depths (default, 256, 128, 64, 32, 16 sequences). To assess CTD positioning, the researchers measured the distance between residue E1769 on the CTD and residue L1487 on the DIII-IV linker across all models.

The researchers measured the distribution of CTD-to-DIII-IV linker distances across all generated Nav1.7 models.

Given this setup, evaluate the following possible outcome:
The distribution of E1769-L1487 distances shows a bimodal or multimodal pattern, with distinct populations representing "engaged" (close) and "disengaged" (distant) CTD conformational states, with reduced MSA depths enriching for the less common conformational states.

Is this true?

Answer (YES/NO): NO